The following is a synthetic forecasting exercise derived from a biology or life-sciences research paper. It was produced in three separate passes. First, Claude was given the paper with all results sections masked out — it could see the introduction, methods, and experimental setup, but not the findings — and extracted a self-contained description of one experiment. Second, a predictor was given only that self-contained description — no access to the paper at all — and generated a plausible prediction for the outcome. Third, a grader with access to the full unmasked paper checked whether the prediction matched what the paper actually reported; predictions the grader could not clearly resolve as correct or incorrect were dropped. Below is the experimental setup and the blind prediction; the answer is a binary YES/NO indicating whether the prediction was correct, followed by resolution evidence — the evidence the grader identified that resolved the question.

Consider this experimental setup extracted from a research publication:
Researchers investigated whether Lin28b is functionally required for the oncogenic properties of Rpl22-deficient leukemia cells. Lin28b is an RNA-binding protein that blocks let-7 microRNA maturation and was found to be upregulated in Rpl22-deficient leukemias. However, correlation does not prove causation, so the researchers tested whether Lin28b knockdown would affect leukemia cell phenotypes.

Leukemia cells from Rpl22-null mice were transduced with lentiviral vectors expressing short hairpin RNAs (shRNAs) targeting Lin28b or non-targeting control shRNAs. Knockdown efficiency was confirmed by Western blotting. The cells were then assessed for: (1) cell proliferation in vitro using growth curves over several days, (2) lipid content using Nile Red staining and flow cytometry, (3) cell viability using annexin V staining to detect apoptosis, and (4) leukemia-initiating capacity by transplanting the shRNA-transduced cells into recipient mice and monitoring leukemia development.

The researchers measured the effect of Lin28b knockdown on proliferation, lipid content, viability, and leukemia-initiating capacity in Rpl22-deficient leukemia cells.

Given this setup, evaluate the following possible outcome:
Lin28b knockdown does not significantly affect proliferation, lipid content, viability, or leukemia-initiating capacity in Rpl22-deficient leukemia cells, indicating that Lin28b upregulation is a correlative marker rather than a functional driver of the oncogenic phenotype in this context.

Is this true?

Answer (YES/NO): NO